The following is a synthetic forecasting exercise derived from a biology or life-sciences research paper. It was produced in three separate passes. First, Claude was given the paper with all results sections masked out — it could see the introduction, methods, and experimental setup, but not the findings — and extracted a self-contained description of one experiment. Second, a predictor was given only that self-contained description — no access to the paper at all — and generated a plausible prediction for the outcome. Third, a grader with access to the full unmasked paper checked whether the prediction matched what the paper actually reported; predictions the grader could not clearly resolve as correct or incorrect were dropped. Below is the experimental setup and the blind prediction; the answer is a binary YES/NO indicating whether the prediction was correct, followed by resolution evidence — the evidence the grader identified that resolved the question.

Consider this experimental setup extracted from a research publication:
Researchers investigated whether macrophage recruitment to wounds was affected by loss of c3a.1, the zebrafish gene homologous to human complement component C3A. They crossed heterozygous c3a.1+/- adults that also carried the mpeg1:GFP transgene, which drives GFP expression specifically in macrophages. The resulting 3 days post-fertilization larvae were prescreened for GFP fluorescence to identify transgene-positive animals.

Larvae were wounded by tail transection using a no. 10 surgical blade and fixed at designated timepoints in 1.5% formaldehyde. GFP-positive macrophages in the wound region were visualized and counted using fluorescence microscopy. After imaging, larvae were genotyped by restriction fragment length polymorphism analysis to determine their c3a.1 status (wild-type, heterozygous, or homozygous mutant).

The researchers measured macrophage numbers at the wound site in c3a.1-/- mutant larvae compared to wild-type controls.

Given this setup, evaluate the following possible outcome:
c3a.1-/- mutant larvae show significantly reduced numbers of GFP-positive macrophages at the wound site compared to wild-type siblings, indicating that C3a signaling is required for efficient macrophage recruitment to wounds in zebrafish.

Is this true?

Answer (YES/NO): NO